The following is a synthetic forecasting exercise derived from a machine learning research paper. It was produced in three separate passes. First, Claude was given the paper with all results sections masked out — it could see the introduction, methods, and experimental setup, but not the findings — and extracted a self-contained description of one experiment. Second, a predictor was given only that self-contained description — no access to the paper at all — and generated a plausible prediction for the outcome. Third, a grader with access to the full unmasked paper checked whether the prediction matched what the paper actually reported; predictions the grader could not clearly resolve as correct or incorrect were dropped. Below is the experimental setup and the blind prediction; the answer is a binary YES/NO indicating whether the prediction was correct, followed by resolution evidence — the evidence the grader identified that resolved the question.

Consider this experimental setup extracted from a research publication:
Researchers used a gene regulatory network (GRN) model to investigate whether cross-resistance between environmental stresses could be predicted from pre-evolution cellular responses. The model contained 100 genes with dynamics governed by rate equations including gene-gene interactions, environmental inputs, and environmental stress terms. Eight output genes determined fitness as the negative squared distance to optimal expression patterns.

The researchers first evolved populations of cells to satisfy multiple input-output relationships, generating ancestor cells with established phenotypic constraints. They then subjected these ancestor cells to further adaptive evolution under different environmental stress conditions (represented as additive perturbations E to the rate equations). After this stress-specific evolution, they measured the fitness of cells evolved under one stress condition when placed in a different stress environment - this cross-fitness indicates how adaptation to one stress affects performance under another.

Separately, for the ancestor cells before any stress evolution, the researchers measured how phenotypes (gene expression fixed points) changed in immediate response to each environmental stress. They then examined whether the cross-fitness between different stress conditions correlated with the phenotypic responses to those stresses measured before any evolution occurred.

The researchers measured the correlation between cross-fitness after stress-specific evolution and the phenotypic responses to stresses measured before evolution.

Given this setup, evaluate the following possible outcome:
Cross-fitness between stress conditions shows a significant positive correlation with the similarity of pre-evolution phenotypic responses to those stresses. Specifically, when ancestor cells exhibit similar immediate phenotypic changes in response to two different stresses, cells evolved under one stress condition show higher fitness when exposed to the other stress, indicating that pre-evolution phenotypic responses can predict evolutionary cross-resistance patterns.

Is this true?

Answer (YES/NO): YES